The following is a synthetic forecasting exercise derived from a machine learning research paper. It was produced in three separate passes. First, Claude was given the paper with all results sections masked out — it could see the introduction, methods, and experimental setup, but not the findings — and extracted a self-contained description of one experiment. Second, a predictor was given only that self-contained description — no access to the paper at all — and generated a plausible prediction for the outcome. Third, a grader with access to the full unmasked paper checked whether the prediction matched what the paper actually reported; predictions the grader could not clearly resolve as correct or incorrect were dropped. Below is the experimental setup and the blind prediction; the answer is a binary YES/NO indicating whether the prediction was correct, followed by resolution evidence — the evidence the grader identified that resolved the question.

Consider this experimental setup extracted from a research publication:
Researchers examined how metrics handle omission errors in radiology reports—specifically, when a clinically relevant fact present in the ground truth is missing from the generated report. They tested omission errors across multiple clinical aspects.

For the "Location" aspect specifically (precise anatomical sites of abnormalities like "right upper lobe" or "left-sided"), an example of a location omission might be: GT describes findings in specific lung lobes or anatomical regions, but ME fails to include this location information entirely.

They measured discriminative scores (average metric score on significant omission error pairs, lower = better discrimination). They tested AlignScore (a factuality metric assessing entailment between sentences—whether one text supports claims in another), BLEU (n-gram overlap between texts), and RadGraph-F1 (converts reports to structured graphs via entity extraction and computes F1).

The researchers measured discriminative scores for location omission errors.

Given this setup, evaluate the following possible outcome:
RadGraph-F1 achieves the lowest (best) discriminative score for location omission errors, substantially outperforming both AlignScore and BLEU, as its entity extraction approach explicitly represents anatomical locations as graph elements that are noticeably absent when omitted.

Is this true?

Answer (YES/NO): NO